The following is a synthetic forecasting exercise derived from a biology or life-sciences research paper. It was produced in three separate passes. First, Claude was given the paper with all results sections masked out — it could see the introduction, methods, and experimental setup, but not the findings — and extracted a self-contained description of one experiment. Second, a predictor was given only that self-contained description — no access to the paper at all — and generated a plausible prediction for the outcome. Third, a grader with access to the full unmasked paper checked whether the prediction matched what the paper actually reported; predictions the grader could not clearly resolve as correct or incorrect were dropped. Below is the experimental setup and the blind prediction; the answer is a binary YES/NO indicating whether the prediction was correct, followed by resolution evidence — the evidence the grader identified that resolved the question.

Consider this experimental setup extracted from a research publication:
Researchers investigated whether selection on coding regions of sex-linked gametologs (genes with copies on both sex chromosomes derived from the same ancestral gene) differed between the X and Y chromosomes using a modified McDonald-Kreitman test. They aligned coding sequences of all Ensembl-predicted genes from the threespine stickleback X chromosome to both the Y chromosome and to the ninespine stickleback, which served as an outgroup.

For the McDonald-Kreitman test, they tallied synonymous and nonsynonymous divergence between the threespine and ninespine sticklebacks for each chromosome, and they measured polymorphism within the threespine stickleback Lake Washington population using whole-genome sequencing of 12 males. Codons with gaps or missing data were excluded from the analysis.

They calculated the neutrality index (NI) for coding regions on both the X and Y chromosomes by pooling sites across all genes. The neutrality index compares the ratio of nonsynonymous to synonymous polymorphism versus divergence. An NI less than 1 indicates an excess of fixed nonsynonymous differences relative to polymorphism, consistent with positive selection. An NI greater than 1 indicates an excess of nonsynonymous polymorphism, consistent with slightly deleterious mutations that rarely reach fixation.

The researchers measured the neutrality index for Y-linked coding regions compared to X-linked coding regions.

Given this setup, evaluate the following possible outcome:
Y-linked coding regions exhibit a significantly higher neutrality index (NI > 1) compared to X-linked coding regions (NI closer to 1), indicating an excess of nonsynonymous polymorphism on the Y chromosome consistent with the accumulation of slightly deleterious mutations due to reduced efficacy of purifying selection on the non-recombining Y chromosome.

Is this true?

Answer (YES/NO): YES